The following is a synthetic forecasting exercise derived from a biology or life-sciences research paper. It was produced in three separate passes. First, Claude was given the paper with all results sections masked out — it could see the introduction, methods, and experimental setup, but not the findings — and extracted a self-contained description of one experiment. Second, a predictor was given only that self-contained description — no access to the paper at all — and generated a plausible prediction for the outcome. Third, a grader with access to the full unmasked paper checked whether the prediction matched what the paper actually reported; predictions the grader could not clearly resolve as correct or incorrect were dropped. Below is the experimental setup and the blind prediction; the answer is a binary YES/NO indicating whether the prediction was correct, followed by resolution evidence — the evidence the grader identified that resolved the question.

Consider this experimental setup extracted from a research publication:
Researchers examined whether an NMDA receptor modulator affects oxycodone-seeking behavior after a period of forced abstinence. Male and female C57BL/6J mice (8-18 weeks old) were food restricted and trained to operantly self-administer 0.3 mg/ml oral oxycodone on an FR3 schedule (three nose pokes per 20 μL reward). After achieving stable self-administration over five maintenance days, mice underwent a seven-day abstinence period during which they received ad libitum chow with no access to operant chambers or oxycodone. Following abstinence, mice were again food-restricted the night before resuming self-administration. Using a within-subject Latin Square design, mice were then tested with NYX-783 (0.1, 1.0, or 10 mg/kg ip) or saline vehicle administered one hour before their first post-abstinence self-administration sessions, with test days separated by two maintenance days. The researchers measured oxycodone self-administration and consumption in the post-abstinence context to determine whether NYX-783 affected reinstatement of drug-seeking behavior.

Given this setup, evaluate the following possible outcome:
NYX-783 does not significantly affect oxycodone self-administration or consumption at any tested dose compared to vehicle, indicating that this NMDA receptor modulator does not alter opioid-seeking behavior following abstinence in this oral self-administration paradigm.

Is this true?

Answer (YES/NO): YES